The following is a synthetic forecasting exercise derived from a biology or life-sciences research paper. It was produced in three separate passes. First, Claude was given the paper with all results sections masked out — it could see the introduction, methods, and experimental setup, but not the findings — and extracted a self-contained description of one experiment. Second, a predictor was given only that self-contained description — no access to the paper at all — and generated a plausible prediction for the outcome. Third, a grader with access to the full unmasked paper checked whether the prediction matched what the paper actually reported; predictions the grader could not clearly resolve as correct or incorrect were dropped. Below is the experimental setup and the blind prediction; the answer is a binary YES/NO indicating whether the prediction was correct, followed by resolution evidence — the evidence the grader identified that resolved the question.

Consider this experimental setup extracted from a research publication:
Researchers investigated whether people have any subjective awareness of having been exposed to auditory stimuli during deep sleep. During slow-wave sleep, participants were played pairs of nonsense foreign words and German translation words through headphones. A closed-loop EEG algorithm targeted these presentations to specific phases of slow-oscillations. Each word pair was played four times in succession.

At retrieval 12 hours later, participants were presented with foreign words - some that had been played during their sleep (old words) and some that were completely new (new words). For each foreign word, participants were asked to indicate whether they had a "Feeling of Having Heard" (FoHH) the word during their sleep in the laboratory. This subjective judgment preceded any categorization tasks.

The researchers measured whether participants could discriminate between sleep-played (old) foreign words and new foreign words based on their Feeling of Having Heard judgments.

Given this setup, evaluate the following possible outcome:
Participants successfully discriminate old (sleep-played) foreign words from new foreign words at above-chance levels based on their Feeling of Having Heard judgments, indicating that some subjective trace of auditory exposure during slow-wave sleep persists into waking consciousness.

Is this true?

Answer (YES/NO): NO